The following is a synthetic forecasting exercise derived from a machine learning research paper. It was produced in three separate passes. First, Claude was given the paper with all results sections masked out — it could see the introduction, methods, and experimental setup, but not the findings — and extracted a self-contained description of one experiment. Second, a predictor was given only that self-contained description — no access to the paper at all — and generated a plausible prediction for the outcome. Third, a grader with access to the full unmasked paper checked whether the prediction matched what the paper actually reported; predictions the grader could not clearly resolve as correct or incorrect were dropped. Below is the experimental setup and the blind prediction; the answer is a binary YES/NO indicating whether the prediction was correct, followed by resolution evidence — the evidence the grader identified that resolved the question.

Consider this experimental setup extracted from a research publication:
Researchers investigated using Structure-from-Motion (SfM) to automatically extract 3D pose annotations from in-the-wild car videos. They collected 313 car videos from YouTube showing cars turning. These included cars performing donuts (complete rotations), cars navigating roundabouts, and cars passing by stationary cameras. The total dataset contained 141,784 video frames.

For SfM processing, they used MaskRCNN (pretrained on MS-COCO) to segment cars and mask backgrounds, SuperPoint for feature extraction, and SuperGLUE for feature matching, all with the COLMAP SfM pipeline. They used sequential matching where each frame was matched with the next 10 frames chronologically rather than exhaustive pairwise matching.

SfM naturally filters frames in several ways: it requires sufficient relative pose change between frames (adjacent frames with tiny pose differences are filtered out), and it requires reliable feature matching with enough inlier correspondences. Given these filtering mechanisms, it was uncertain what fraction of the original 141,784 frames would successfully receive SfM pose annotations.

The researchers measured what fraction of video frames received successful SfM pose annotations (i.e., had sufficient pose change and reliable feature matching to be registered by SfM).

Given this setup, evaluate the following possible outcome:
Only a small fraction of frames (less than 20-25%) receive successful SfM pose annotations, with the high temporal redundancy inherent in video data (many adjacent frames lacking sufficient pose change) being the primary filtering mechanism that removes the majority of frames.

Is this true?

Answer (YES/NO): NO